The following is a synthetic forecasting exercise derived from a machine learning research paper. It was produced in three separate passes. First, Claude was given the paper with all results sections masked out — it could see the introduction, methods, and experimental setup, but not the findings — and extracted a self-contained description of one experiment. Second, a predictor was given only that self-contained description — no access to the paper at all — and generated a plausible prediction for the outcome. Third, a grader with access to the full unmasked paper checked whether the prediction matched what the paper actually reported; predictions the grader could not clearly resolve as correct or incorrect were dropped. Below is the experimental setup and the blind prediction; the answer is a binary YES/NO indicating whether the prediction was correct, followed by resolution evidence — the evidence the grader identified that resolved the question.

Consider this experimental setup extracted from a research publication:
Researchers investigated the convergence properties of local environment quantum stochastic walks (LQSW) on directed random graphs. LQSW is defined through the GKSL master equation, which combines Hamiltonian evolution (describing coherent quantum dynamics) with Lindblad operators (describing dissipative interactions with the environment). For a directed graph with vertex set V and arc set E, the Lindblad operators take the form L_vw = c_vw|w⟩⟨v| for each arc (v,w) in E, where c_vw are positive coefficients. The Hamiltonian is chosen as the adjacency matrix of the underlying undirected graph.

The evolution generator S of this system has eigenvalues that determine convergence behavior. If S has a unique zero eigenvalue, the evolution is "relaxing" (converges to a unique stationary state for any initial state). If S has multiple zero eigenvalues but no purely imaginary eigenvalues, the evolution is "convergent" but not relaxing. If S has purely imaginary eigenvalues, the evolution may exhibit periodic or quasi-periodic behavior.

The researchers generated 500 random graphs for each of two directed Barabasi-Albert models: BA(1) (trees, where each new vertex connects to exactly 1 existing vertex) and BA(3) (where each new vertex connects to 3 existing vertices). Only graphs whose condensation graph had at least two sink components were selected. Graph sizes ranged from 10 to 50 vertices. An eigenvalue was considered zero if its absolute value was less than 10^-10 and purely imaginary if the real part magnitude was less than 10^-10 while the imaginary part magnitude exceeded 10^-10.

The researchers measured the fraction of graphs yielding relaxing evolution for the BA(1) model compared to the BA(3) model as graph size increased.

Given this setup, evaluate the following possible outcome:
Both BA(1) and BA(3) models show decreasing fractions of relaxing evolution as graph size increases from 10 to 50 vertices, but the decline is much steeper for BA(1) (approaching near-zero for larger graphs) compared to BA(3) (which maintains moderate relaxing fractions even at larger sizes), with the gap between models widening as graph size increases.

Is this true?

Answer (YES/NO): NO